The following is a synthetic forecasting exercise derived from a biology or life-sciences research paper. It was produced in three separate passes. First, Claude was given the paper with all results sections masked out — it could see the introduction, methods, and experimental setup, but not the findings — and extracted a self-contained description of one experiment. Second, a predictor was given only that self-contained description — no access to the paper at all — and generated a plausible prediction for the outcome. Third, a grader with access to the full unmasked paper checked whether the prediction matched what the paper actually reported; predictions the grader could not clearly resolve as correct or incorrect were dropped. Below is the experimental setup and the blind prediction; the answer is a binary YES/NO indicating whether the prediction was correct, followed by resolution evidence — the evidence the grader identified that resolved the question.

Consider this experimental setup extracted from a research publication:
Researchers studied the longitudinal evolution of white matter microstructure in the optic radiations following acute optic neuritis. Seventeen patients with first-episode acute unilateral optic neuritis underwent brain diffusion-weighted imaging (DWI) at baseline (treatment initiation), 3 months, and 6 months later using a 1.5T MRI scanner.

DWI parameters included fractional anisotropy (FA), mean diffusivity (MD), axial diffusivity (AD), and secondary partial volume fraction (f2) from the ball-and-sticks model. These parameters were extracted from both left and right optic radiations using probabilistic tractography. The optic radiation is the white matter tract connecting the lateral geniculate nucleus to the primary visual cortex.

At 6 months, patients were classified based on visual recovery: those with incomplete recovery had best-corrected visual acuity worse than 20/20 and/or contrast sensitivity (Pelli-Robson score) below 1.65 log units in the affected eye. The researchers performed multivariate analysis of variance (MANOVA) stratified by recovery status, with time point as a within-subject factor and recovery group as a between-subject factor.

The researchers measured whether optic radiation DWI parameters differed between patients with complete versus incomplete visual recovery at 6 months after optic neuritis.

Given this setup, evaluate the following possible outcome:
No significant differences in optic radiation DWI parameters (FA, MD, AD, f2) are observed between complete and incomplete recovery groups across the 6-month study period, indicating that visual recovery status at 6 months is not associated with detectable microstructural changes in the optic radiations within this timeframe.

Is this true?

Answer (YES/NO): NO